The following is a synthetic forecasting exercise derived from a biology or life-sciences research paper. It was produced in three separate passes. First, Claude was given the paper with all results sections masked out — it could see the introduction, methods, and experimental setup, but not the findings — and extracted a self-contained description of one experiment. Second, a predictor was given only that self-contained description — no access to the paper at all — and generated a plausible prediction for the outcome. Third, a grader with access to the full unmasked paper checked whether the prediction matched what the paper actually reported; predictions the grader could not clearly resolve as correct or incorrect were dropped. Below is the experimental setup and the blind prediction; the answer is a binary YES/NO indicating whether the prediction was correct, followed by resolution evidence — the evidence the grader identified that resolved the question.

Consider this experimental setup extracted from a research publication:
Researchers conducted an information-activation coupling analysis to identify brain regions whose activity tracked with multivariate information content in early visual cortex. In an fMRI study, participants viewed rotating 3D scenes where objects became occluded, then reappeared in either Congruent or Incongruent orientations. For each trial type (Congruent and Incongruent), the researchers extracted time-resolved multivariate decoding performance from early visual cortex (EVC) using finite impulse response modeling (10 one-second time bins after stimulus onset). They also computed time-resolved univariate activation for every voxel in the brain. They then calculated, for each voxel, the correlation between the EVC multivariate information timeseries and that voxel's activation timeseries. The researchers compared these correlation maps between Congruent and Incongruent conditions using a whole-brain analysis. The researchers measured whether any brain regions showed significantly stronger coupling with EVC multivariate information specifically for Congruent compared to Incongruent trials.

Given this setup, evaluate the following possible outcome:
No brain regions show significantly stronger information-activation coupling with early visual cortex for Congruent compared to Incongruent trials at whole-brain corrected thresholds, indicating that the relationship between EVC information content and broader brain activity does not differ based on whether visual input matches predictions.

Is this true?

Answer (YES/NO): NO